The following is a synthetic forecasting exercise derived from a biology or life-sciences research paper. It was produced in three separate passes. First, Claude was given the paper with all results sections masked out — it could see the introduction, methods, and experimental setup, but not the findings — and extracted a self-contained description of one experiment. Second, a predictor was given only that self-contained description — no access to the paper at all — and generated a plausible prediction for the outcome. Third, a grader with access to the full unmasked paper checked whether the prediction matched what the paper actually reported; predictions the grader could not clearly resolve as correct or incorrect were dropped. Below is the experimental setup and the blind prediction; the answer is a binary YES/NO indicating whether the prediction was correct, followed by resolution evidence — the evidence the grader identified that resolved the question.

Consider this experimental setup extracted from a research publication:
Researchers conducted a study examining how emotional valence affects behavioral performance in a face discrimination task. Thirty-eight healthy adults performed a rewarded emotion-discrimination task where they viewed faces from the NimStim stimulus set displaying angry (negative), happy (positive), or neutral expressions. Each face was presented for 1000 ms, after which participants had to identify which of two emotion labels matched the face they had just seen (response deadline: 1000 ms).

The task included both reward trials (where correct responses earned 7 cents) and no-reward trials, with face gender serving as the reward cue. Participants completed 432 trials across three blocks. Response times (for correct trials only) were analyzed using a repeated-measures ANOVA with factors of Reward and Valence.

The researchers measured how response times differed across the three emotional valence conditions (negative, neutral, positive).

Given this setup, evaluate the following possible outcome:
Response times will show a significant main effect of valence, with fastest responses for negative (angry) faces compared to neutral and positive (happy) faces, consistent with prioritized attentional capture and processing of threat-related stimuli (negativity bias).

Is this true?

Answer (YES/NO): YES